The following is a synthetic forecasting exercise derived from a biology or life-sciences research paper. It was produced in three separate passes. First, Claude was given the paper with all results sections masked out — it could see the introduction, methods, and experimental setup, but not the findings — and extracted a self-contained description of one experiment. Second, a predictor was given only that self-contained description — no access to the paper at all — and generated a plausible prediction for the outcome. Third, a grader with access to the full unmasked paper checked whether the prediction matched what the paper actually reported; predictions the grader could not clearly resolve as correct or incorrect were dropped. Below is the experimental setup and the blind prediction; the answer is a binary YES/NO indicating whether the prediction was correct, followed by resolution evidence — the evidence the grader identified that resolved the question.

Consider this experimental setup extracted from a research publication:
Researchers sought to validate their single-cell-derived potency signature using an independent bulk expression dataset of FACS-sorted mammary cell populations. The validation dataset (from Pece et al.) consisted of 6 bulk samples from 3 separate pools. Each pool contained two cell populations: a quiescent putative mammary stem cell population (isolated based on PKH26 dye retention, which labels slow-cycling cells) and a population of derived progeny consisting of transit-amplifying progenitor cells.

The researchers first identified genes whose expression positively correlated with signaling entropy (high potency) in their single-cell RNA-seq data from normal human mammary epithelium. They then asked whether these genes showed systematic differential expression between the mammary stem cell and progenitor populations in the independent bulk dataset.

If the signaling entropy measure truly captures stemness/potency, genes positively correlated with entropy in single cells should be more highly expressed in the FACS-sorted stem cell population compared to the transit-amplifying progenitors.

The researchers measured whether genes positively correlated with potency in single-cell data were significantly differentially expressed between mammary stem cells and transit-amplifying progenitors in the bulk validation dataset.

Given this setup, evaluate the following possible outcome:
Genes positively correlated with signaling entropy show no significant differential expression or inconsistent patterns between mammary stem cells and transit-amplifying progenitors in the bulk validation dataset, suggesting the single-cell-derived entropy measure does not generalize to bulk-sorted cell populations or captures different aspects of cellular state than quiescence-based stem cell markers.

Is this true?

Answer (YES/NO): NO